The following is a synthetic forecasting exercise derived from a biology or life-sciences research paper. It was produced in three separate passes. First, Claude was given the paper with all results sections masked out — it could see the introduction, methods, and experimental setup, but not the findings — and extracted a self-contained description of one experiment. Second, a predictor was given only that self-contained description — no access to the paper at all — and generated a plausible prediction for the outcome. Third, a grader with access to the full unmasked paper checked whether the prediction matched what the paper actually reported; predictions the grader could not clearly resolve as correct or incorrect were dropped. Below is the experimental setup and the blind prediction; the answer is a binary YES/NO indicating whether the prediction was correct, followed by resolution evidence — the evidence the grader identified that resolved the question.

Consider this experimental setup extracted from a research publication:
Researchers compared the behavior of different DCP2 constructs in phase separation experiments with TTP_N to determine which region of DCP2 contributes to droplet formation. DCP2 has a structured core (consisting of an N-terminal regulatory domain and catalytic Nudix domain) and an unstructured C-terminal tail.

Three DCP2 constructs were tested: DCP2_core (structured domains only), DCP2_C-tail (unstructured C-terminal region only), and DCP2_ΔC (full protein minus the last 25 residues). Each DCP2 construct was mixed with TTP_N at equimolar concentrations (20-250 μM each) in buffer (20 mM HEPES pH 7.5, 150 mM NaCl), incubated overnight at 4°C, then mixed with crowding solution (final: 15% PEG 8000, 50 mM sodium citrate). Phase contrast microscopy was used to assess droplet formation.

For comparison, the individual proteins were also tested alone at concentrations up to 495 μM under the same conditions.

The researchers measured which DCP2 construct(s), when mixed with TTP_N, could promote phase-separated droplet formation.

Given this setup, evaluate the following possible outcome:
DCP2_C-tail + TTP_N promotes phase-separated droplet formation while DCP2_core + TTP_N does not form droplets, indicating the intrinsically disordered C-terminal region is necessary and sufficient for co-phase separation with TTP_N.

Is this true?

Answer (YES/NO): YES